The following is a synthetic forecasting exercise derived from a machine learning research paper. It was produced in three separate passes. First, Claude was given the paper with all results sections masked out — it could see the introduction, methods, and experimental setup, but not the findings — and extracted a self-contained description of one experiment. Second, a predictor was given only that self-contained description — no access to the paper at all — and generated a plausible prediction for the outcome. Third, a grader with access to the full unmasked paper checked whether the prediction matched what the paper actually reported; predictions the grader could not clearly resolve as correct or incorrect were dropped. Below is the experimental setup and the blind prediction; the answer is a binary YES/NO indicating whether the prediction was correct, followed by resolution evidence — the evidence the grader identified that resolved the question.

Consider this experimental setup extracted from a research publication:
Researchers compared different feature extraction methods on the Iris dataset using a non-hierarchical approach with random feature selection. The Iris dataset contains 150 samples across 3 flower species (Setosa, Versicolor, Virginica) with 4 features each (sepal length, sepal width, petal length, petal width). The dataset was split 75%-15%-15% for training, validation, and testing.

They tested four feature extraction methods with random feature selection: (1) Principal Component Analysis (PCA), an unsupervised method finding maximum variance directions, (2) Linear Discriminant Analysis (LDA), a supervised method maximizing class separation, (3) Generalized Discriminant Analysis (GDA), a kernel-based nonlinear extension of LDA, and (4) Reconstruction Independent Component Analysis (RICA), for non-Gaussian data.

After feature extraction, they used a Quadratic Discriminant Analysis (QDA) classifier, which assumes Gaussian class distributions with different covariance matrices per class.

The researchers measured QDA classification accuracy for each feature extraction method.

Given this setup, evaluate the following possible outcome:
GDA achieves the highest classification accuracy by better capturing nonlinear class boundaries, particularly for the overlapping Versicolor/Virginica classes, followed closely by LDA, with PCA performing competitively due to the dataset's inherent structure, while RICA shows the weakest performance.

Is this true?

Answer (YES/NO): NO